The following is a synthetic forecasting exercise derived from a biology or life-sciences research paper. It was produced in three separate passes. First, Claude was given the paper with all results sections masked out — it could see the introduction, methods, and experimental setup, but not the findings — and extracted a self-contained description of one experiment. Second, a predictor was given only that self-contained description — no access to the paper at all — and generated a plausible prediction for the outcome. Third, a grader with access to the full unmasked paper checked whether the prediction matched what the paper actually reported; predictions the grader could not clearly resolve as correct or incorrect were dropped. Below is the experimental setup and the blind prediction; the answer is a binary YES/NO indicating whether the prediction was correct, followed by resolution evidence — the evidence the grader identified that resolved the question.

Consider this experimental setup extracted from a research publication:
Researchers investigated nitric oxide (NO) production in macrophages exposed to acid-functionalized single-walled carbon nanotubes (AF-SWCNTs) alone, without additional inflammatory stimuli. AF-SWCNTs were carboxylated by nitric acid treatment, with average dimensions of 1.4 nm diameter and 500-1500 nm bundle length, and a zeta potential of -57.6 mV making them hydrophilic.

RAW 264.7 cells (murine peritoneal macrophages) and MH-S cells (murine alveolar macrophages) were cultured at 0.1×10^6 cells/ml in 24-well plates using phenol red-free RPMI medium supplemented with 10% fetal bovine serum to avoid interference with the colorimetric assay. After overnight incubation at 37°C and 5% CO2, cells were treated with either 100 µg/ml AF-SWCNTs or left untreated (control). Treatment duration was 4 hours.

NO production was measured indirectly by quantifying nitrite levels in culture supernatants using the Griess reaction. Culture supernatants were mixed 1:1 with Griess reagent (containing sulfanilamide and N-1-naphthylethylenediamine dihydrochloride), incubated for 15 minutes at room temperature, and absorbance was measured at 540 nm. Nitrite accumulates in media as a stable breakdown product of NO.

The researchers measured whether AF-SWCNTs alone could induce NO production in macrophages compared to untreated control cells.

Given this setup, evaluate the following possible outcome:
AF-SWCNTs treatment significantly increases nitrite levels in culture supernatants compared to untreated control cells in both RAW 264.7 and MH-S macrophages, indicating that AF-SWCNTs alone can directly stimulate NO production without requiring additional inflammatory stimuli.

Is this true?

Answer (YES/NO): NO